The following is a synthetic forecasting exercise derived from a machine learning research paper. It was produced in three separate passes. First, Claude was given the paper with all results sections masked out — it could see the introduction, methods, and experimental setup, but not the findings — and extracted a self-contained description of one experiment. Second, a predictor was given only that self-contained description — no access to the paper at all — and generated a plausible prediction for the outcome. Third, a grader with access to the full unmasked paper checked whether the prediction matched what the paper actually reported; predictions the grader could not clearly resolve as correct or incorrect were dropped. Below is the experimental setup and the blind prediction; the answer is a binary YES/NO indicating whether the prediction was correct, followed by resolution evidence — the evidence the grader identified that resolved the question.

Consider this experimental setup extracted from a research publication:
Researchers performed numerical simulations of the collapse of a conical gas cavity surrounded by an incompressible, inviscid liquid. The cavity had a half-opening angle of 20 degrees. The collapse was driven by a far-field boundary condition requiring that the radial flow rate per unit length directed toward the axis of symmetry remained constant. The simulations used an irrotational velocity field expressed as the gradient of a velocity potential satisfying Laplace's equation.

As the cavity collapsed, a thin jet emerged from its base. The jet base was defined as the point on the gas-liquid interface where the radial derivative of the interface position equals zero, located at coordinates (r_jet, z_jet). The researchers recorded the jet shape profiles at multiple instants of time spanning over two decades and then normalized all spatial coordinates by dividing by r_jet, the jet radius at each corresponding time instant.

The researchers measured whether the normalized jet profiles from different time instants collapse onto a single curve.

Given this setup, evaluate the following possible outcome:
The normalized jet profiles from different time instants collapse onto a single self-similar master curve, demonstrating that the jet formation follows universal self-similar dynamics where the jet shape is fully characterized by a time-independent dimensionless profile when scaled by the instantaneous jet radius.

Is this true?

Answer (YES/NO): YES